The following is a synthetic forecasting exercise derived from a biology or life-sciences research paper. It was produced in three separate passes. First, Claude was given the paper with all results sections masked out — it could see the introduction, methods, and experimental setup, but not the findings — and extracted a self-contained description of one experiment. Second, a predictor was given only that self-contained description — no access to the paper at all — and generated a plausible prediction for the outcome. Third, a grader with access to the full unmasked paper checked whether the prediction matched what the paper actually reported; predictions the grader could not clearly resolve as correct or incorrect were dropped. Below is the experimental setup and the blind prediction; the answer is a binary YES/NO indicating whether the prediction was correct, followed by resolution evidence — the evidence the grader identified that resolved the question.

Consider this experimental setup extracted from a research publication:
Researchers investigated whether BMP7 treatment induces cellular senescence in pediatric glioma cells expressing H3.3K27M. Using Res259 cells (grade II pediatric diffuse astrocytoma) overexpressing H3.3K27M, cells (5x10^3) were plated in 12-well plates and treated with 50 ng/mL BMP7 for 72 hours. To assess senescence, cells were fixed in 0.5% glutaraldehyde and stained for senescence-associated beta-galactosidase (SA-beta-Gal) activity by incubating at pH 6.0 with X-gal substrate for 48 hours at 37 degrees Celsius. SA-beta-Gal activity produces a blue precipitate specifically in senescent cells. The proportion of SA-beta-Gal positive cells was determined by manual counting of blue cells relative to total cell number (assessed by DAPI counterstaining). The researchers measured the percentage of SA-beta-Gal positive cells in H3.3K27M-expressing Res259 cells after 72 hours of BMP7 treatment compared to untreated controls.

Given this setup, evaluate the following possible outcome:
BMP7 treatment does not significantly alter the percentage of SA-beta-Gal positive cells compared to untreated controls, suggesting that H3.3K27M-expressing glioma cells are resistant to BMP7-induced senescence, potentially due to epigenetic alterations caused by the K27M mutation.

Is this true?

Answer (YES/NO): YES